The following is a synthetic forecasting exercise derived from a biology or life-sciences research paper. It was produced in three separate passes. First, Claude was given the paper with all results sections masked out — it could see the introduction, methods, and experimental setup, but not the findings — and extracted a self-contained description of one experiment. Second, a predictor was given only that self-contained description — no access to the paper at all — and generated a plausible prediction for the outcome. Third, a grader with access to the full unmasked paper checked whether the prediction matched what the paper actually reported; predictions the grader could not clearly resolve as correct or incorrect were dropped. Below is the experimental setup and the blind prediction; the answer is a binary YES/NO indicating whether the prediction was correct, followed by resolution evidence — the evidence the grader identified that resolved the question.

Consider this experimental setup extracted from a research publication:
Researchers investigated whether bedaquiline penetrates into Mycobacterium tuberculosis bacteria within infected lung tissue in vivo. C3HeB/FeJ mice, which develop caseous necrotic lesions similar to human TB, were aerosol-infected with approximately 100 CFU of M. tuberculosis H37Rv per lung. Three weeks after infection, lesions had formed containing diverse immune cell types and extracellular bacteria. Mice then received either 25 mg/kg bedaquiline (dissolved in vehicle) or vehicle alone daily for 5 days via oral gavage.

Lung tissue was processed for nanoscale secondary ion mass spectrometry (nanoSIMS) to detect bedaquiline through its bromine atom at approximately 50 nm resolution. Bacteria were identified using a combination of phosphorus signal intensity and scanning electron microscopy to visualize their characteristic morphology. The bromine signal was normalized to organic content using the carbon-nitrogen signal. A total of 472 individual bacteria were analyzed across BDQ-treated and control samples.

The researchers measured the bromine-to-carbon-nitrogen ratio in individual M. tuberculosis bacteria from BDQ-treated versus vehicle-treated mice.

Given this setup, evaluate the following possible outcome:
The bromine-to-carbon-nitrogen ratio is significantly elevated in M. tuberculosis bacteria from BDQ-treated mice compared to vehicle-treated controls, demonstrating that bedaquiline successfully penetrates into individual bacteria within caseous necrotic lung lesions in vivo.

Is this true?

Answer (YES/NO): YES